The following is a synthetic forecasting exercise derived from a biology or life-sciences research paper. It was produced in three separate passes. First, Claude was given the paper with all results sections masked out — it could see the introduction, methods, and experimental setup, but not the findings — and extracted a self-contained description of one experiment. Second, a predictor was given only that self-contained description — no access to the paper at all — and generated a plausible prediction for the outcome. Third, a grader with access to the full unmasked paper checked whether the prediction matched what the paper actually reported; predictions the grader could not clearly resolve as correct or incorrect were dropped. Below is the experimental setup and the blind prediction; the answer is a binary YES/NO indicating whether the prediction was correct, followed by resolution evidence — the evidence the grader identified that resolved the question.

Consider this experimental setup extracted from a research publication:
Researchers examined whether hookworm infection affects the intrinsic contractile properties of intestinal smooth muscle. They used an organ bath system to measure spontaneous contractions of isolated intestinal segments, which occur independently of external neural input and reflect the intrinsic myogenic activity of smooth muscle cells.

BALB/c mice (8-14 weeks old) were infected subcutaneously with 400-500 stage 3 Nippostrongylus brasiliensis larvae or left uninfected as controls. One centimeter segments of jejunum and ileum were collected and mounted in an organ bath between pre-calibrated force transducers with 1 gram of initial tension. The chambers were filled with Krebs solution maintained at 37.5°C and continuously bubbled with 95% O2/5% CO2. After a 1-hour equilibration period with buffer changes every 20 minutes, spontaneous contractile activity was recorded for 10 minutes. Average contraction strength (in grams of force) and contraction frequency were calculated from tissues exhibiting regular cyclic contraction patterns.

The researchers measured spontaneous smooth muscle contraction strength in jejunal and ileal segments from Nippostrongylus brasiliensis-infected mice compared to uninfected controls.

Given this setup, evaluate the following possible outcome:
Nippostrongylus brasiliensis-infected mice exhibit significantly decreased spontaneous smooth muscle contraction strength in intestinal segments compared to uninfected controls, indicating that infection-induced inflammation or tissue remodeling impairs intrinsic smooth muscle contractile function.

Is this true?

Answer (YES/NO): NO